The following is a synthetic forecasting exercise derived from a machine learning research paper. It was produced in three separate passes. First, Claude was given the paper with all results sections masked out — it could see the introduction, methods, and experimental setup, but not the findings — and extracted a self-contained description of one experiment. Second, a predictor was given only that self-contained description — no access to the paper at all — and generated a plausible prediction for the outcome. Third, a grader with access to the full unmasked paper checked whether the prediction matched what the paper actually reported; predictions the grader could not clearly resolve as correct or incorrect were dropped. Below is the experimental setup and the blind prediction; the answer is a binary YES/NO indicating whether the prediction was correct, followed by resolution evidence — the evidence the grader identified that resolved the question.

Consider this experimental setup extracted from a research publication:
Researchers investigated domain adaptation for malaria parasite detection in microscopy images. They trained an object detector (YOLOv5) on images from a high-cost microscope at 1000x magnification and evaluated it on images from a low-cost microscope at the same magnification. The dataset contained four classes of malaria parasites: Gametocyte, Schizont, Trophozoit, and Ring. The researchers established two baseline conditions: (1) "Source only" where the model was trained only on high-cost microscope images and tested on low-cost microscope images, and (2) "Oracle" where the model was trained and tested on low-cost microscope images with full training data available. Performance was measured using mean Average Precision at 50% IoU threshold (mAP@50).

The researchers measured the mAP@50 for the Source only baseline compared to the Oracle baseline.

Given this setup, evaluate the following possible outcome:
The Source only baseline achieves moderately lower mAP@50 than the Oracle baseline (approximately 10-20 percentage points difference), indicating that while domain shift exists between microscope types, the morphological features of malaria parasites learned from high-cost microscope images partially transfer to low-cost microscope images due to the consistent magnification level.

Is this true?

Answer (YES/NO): NO